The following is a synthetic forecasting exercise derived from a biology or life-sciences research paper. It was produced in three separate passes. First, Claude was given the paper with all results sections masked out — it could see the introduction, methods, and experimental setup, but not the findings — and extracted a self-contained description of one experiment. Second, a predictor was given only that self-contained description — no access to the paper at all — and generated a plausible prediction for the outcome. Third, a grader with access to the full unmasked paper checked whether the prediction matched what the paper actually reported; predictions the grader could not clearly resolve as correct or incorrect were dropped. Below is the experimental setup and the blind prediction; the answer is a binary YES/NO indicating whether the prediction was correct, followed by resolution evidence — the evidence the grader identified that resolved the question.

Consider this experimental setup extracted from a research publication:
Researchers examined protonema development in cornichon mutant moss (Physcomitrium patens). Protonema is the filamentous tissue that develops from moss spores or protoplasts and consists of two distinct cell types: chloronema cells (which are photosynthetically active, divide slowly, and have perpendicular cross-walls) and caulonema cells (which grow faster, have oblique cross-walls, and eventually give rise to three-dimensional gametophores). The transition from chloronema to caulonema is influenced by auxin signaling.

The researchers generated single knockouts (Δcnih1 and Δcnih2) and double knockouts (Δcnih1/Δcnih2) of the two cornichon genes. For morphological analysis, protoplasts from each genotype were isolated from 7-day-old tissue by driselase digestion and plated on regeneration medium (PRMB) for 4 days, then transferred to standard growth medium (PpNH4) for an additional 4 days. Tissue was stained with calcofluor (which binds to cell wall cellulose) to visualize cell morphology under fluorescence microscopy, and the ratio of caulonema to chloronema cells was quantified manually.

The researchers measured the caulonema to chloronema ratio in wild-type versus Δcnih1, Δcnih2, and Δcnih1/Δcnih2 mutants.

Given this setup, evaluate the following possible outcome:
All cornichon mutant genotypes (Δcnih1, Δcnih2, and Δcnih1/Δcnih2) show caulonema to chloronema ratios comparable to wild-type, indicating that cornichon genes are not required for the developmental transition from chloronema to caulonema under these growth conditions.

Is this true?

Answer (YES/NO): NO